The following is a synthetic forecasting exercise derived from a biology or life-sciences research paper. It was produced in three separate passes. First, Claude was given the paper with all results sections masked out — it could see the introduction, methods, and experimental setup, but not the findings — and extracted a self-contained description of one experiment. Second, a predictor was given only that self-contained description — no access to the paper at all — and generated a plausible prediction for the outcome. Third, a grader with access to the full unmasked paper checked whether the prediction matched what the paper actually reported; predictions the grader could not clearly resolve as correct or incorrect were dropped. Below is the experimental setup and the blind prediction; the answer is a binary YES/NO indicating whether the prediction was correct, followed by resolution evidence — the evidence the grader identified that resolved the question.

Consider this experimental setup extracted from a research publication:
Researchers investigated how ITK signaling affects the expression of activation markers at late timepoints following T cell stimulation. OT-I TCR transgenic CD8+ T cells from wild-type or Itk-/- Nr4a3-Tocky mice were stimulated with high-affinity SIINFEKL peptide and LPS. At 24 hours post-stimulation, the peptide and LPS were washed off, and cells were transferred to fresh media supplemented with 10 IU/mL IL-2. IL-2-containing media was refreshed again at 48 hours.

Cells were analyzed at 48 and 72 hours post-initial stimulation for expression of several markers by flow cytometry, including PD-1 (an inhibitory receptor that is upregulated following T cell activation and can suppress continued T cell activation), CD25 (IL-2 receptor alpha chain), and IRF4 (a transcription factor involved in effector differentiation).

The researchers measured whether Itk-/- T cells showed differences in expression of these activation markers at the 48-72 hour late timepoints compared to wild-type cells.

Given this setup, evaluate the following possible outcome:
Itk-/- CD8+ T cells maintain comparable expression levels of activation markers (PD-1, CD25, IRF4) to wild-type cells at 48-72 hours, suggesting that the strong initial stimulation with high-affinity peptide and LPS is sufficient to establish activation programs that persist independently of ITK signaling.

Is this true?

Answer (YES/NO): NO